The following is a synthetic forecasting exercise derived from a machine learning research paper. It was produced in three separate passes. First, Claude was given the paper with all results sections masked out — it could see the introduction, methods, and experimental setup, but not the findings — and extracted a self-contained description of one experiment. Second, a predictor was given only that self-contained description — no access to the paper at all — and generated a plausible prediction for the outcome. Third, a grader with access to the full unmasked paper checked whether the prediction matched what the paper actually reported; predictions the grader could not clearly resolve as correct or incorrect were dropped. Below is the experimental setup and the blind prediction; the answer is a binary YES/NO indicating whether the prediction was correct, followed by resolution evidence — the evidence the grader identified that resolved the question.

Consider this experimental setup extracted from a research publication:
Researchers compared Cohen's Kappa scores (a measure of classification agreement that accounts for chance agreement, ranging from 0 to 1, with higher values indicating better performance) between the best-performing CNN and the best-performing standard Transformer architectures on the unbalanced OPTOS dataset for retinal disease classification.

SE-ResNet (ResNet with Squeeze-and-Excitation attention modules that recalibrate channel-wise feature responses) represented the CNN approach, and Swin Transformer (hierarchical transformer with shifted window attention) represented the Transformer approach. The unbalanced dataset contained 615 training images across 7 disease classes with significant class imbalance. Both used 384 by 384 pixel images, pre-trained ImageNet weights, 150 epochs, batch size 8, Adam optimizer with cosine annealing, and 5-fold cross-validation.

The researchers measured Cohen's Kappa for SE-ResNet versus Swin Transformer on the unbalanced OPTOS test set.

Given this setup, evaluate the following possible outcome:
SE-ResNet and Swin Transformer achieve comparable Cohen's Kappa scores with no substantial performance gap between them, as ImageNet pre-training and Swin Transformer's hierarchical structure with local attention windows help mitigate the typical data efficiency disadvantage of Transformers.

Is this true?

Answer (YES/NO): YES